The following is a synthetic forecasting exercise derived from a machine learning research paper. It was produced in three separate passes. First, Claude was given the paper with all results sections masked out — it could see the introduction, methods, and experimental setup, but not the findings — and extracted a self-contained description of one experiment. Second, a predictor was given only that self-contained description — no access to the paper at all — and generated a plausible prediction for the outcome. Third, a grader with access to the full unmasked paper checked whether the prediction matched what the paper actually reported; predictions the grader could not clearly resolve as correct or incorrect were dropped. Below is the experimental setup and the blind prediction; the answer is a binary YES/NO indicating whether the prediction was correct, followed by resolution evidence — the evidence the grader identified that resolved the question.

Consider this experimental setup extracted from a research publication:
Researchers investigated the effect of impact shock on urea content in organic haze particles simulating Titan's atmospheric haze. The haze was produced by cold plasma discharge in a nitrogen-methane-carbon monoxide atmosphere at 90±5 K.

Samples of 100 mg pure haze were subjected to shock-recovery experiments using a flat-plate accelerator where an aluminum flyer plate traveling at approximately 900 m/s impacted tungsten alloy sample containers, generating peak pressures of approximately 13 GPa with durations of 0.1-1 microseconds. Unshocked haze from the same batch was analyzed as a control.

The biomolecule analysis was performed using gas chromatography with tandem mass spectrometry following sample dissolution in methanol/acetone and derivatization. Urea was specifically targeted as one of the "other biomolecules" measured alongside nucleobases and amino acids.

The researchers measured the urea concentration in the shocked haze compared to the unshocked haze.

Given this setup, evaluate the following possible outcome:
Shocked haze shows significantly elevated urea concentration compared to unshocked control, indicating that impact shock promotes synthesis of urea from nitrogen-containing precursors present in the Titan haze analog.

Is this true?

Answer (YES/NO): NO